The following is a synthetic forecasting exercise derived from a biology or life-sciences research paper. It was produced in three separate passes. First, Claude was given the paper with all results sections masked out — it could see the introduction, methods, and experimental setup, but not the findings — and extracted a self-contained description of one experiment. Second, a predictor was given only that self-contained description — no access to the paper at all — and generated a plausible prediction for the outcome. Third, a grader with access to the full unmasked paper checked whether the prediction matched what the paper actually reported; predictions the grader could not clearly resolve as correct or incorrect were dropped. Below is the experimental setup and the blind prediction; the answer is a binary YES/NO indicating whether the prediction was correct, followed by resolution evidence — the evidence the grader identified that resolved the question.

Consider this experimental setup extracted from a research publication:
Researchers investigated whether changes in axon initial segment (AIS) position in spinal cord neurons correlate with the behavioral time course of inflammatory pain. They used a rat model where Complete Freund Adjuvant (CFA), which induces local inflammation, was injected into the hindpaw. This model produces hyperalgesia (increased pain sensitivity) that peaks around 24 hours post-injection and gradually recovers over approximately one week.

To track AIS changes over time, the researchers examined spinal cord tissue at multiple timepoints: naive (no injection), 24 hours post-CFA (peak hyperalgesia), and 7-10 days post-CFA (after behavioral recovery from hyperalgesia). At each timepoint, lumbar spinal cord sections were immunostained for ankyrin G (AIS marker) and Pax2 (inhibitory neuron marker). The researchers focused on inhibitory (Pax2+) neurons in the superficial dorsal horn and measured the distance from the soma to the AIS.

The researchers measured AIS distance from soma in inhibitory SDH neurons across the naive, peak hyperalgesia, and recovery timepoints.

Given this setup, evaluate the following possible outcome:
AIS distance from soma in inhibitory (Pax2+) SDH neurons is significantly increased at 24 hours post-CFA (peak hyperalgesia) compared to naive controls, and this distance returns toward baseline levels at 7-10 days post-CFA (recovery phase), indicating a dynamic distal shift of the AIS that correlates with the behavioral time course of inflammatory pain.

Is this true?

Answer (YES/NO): YES